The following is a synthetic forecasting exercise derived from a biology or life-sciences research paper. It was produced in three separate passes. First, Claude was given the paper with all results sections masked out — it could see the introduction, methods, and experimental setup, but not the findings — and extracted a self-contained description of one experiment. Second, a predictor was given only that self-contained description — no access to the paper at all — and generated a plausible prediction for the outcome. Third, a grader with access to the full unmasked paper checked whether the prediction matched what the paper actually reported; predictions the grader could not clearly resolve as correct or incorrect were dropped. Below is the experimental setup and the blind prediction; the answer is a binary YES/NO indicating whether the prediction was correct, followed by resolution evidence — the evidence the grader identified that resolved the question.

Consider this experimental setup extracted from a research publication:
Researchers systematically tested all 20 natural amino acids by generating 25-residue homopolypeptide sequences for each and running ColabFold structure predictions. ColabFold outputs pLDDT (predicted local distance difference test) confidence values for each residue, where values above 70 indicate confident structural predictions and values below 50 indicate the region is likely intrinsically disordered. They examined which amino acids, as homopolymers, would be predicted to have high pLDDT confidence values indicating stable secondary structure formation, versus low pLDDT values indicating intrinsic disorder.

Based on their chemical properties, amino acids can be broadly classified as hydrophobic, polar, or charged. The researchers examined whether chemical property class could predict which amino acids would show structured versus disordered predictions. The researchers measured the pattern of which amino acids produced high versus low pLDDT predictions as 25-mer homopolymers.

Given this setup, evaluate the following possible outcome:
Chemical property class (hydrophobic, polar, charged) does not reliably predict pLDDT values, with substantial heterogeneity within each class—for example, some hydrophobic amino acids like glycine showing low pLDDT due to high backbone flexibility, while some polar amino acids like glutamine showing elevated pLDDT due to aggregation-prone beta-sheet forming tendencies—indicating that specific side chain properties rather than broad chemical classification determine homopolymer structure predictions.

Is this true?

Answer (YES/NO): NO